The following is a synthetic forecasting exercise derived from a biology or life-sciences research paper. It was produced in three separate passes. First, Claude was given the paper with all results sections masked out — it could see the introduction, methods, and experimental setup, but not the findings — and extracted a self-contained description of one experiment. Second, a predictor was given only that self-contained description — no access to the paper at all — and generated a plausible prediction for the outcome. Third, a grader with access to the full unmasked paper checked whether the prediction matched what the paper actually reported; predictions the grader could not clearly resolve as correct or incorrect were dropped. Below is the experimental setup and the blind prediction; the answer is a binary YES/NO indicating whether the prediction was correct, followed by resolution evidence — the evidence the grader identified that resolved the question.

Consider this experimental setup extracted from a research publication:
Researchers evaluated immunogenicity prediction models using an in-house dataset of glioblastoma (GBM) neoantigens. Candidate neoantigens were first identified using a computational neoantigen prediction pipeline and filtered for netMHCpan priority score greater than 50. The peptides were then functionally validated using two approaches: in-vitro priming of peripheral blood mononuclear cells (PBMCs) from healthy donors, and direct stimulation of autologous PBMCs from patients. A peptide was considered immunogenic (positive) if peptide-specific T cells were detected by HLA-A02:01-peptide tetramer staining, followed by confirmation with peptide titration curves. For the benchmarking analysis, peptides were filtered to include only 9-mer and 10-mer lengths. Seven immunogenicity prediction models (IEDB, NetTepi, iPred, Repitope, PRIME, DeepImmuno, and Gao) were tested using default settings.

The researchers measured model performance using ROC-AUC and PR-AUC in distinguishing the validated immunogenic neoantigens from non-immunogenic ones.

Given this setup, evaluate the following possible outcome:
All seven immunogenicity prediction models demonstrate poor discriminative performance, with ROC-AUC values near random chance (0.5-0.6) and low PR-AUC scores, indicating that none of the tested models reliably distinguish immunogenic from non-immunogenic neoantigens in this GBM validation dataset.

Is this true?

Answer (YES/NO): NO